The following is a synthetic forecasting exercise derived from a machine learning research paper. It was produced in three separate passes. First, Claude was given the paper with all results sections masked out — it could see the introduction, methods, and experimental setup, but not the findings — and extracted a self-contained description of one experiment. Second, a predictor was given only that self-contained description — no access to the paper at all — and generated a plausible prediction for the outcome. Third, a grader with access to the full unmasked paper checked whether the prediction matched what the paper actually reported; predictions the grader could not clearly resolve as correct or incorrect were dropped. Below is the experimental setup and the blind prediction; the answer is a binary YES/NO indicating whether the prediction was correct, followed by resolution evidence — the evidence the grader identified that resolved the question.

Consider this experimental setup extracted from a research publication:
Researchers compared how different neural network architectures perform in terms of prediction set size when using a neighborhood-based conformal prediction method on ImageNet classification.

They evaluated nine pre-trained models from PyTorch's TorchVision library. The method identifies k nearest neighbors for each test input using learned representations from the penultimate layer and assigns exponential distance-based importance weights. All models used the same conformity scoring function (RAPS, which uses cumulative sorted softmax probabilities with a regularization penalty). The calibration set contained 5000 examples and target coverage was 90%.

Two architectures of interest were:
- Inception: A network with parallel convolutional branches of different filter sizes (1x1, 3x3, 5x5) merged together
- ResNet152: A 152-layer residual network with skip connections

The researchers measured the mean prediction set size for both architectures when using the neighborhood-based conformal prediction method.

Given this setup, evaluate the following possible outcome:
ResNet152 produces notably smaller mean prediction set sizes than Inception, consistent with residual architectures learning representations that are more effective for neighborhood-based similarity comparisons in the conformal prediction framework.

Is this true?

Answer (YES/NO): YES